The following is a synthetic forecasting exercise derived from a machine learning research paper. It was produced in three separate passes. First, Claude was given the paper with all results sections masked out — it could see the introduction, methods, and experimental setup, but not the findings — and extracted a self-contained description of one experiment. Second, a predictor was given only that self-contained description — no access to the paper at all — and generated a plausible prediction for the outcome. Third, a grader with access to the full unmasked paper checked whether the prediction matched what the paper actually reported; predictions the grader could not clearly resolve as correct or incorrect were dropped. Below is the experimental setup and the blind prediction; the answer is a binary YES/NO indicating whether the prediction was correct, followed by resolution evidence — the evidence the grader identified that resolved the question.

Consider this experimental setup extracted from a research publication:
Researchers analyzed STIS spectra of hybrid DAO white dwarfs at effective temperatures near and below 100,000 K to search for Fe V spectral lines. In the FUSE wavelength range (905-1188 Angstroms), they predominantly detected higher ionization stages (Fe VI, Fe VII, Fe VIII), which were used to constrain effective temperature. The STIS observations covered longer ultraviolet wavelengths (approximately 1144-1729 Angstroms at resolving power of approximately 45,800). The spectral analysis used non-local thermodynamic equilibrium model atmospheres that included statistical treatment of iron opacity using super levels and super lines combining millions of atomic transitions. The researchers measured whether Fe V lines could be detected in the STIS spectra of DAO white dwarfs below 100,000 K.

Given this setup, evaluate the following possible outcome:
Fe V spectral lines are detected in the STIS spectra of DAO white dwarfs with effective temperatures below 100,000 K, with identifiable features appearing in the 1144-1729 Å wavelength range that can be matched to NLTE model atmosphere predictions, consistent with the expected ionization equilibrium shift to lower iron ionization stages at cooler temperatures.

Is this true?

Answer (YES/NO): YES